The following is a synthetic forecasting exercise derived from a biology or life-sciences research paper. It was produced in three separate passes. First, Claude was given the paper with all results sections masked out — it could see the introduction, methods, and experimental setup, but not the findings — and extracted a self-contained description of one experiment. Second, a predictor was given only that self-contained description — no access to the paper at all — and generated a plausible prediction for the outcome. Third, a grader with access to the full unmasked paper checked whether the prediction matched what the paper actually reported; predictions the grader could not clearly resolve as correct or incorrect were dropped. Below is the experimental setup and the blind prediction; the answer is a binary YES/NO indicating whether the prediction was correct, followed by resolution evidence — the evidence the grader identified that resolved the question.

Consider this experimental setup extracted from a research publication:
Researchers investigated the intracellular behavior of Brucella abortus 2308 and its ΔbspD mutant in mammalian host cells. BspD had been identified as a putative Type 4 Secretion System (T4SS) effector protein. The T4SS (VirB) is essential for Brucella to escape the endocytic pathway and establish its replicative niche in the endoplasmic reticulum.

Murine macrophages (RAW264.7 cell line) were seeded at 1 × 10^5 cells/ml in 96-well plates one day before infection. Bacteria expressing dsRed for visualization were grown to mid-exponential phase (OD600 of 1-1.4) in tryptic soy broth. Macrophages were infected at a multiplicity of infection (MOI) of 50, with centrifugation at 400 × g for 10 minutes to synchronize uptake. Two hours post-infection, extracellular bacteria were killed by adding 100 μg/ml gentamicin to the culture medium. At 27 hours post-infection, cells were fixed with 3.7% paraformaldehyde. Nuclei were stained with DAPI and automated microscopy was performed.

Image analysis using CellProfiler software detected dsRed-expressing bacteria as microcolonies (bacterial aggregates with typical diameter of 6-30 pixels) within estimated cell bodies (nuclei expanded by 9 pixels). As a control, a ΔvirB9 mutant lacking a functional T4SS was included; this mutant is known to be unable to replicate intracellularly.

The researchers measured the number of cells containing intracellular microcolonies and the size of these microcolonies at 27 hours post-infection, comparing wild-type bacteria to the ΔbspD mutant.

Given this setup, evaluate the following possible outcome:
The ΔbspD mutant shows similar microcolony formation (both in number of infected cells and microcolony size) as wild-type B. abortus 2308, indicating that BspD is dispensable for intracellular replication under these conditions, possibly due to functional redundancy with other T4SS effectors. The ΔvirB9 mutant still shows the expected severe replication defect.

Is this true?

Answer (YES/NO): NO